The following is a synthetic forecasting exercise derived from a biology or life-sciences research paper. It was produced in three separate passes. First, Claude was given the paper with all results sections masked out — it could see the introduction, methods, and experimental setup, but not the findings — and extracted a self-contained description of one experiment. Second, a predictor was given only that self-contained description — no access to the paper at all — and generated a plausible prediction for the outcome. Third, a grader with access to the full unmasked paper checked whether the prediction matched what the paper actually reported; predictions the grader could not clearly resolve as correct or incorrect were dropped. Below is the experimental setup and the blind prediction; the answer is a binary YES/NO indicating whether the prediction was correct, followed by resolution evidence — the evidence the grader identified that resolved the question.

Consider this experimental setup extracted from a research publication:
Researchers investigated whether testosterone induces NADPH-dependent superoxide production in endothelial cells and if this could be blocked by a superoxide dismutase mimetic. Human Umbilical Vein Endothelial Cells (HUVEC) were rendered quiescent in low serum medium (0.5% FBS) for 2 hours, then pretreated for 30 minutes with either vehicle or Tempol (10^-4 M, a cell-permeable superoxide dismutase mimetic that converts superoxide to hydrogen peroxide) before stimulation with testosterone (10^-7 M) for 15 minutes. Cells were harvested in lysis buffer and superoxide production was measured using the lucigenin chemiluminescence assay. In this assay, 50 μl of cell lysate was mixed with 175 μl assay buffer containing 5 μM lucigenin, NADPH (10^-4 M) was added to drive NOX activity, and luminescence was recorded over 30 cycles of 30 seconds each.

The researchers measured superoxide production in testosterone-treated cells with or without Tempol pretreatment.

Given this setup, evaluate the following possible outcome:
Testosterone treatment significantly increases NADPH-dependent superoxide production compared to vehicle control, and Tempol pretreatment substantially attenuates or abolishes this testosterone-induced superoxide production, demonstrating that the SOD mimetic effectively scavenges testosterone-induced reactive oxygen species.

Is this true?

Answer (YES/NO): YES